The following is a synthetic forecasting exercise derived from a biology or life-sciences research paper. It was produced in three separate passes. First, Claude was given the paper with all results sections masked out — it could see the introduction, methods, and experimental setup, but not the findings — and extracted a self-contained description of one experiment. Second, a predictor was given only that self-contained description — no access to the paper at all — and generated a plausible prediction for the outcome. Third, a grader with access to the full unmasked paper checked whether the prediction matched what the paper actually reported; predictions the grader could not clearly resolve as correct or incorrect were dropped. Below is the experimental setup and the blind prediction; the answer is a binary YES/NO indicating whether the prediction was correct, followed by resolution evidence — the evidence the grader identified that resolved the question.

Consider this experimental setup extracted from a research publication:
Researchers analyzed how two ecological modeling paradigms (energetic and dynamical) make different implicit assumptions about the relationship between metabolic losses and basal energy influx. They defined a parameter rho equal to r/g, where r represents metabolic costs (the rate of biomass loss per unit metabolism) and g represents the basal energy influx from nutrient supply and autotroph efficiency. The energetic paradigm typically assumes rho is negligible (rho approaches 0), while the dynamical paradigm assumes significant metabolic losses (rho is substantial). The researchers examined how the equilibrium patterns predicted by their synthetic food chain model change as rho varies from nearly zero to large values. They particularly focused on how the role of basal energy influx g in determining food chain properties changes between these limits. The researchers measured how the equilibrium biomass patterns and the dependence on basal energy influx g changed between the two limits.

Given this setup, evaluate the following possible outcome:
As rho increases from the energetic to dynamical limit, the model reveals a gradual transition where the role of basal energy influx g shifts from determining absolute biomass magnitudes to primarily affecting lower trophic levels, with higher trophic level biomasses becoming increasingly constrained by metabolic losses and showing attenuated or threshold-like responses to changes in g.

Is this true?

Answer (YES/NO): NO